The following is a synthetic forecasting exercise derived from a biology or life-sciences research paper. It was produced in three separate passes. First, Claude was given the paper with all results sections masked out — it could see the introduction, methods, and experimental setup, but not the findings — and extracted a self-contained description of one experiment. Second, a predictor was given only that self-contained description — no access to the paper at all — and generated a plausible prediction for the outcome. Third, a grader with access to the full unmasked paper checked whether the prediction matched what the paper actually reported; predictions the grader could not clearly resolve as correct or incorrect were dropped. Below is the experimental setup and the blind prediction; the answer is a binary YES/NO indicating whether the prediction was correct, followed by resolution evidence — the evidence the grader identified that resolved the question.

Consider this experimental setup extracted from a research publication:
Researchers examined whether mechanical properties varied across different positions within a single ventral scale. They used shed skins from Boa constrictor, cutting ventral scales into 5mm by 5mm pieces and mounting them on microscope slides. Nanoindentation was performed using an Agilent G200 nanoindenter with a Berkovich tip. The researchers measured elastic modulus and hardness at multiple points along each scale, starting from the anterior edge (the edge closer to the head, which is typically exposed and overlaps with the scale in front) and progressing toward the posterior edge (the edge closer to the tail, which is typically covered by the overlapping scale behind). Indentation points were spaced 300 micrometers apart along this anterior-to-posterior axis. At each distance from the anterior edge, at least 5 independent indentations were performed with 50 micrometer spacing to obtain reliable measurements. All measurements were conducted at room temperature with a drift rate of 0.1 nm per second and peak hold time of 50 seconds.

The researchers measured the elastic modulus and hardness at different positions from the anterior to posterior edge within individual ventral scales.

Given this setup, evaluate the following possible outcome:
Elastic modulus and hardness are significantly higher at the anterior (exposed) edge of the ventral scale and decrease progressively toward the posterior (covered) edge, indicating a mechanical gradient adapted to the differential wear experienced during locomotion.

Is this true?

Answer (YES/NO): NO